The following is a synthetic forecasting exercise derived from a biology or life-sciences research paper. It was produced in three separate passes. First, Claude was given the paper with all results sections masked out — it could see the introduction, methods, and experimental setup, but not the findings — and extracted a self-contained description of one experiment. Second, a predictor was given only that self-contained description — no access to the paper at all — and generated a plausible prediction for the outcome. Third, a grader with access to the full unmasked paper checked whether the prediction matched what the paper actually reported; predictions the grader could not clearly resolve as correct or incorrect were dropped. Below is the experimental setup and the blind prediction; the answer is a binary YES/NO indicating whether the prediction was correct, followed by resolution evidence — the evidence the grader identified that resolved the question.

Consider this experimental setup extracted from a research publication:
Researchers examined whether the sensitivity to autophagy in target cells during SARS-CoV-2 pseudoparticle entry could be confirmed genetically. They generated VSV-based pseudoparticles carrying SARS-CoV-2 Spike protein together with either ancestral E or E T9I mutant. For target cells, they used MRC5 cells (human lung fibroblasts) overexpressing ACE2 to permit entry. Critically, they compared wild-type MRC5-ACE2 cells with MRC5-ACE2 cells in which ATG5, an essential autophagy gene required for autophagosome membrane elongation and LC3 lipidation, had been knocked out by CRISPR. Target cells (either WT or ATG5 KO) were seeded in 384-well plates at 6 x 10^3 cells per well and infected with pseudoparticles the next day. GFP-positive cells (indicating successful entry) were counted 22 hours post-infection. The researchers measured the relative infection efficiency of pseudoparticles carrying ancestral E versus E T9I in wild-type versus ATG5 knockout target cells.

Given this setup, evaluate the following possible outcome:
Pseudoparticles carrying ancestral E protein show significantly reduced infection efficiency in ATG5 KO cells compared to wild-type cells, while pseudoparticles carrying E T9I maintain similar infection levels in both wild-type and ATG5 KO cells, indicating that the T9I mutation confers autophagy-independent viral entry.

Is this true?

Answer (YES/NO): NO